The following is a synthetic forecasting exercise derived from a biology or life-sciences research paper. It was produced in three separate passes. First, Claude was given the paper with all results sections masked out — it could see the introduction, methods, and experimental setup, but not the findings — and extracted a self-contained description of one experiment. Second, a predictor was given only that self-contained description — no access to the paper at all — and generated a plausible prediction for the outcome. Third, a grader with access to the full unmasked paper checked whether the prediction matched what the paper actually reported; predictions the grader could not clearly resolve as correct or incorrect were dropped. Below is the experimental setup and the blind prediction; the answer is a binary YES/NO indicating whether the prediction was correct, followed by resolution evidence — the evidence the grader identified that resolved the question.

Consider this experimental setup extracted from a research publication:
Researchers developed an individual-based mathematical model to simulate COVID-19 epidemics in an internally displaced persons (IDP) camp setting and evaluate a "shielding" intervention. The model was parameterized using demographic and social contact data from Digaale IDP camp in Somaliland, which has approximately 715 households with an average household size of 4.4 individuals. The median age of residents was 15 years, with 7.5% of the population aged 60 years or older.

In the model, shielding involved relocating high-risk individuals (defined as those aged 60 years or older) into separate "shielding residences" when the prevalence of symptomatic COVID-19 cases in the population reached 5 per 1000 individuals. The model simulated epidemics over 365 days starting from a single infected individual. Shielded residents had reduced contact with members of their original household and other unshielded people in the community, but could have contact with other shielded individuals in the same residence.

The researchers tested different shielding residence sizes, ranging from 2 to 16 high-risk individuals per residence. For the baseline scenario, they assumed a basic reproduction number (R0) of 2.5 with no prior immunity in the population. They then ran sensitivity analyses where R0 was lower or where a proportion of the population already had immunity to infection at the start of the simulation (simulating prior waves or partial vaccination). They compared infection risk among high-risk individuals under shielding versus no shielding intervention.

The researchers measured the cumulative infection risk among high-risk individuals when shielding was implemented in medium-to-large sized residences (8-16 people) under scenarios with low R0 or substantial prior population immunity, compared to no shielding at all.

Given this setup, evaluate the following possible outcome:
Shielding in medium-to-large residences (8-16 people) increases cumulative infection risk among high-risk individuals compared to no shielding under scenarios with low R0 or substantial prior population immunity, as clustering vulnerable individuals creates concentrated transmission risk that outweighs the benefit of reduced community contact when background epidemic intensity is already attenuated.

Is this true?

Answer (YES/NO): YES